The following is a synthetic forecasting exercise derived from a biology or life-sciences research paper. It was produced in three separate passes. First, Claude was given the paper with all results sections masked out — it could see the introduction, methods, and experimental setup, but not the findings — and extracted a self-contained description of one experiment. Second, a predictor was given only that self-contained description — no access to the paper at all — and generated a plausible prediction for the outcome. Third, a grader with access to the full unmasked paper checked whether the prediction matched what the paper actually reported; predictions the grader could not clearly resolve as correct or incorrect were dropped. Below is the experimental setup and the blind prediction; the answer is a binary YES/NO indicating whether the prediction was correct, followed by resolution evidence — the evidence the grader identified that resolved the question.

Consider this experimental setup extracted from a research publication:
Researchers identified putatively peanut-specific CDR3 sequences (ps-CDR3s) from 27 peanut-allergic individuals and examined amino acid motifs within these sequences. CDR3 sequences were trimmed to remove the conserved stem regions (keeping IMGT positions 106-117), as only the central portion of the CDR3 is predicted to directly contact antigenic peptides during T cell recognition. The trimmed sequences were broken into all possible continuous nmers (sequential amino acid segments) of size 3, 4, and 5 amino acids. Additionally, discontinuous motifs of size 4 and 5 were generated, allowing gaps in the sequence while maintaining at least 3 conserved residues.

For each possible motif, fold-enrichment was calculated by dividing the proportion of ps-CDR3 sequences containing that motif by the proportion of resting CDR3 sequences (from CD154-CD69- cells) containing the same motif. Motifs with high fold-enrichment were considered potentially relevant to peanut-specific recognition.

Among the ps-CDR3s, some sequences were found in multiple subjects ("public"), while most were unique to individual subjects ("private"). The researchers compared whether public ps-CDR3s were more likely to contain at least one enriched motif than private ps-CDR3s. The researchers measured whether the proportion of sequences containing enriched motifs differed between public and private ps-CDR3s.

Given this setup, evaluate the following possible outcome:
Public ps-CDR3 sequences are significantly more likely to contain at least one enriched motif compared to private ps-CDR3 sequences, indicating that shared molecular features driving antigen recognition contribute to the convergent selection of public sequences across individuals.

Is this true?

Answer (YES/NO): YES